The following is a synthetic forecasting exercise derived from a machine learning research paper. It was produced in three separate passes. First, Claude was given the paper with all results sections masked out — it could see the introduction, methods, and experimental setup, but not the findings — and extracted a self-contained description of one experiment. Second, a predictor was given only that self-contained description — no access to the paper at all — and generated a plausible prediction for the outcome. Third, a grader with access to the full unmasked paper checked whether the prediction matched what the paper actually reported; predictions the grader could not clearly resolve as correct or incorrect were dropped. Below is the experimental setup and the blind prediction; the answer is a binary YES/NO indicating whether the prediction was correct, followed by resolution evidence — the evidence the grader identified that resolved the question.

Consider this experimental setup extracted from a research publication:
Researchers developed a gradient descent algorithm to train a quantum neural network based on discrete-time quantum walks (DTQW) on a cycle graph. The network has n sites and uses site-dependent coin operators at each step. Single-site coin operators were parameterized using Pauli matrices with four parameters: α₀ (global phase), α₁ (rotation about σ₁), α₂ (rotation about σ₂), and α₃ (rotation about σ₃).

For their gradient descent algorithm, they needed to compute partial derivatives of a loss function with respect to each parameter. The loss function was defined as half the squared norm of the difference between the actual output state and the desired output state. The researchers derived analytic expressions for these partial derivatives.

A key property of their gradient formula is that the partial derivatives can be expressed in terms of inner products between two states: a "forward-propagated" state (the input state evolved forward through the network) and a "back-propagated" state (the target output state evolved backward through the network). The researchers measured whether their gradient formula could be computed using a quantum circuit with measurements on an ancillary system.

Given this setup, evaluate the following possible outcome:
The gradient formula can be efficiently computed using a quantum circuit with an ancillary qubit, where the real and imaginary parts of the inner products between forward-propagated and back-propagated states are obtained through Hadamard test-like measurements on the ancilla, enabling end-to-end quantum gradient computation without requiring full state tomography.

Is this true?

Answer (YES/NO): NO